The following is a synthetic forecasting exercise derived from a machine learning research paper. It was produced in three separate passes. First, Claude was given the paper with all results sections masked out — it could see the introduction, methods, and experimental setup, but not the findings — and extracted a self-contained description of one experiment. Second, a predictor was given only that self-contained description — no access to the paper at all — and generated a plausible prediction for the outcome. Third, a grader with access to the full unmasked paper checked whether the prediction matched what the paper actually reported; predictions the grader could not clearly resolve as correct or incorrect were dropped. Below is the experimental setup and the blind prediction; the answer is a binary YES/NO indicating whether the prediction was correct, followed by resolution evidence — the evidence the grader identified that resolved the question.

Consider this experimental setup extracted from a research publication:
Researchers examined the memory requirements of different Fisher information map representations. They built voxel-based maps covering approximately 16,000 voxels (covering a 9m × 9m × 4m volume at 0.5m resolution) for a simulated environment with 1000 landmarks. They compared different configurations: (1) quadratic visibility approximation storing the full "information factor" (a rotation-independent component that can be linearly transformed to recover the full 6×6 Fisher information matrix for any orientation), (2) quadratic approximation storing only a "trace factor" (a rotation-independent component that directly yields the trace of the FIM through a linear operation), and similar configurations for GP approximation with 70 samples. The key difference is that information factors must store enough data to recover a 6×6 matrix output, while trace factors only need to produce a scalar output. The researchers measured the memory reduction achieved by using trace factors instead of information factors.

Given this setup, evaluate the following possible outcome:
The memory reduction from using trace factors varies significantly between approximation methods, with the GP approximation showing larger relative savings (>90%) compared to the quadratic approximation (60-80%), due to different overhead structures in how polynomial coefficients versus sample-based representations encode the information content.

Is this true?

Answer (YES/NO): NO